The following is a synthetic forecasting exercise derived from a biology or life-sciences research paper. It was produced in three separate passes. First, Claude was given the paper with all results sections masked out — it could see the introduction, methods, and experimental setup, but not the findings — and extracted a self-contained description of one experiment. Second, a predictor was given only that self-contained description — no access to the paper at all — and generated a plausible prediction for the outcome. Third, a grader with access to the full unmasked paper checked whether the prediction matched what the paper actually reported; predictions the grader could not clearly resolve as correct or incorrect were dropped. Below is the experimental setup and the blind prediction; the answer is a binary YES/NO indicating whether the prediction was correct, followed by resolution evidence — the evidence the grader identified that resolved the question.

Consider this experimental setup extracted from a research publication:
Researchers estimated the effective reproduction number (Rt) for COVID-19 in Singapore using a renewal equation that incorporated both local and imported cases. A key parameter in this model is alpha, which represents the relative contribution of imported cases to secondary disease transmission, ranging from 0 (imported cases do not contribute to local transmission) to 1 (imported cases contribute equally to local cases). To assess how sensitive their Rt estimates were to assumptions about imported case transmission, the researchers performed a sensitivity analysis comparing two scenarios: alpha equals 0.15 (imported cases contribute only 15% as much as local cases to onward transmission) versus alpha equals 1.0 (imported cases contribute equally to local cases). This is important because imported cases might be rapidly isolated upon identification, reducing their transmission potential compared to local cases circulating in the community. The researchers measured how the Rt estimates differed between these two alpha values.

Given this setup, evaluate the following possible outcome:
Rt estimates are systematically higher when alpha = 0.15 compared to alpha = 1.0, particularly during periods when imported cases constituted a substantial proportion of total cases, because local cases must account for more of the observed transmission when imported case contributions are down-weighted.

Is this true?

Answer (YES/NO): NO